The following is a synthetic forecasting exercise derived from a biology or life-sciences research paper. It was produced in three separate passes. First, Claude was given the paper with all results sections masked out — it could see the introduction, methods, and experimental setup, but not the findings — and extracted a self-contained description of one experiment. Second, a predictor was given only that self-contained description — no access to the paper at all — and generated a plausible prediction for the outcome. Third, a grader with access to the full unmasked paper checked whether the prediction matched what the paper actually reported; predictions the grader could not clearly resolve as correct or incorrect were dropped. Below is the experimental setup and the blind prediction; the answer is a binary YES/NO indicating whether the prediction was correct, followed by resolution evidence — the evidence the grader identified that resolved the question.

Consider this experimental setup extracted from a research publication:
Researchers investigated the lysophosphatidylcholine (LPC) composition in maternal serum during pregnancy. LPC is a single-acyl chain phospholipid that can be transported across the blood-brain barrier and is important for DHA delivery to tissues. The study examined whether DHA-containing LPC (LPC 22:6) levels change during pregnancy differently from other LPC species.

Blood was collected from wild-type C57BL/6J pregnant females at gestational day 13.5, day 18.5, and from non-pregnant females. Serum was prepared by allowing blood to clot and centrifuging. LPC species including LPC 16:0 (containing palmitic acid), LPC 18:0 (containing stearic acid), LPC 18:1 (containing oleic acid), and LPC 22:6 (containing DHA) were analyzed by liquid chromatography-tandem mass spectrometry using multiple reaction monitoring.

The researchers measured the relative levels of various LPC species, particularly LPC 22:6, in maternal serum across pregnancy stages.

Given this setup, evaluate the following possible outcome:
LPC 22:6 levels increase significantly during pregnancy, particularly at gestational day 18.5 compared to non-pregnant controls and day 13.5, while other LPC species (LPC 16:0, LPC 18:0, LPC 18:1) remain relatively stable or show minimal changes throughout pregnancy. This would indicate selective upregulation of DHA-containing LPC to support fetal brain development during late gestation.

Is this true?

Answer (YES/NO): NO